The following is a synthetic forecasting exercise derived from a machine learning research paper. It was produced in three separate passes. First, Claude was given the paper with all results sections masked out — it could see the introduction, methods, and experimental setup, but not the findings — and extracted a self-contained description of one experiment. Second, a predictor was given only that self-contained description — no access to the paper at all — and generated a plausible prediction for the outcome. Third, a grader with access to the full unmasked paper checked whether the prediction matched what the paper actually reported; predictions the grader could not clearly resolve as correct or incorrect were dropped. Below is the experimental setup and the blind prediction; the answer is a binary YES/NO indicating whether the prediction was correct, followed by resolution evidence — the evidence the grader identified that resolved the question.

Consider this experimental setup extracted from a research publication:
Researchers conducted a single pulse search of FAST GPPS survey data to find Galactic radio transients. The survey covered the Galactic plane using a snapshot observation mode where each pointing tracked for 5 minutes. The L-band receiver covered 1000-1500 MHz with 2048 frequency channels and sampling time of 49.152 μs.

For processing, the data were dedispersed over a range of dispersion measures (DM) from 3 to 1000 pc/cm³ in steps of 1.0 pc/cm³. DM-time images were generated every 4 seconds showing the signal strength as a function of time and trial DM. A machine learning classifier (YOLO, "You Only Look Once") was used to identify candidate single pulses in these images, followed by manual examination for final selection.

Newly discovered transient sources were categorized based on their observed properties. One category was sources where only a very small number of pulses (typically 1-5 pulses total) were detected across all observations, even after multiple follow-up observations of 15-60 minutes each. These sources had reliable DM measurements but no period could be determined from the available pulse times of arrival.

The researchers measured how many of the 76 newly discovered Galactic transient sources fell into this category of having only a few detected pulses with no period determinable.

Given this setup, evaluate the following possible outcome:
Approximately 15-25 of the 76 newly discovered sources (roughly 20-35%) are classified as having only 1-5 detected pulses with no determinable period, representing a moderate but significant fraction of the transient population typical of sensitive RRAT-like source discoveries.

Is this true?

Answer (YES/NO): NO